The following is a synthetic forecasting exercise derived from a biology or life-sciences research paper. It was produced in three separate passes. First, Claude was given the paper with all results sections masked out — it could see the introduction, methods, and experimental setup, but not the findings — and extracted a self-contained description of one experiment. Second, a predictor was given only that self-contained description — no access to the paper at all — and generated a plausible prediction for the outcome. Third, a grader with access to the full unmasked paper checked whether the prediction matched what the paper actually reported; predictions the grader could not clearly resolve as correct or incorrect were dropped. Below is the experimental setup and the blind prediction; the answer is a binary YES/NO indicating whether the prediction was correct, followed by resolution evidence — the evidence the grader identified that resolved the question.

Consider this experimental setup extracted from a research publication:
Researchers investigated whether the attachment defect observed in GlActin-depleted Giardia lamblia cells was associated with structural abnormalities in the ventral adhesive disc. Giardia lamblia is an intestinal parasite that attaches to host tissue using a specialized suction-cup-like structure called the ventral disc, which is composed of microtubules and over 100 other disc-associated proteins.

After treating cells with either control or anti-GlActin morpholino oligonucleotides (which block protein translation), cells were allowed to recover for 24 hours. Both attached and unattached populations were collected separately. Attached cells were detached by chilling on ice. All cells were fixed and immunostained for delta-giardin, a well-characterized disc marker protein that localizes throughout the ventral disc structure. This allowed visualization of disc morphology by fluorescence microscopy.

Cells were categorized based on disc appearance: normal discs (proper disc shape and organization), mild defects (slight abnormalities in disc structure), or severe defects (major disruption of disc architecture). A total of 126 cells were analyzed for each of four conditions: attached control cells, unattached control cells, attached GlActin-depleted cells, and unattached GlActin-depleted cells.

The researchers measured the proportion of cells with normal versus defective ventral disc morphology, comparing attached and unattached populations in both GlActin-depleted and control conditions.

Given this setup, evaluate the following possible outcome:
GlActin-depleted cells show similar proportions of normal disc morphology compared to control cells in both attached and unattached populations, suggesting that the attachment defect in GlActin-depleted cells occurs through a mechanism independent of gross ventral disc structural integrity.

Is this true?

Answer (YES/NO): NO